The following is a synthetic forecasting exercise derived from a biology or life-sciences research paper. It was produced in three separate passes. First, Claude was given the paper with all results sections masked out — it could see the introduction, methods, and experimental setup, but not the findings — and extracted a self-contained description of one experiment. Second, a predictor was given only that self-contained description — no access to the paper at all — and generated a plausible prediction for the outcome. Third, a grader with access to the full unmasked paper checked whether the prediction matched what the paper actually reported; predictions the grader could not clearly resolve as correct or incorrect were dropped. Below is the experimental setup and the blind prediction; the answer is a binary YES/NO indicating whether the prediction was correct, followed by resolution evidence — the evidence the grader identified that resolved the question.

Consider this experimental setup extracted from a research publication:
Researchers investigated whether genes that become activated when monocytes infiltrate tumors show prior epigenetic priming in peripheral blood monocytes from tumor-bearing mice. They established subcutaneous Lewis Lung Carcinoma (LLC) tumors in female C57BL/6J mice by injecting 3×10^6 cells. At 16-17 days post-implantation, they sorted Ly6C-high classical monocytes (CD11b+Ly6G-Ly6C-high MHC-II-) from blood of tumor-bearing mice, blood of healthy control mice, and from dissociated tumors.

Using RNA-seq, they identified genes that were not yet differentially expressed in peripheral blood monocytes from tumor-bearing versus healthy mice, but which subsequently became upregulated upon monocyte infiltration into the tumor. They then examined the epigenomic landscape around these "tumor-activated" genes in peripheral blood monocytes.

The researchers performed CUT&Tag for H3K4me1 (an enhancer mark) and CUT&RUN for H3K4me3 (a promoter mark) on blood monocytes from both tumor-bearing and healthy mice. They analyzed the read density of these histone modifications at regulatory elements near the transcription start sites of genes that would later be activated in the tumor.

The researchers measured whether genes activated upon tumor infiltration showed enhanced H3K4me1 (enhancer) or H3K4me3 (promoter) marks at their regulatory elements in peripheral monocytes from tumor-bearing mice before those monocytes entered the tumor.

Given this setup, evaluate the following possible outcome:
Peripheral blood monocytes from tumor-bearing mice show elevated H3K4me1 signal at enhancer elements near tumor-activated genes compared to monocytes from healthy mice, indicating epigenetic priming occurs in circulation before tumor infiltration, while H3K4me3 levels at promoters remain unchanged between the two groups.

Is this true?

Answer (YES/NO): NO